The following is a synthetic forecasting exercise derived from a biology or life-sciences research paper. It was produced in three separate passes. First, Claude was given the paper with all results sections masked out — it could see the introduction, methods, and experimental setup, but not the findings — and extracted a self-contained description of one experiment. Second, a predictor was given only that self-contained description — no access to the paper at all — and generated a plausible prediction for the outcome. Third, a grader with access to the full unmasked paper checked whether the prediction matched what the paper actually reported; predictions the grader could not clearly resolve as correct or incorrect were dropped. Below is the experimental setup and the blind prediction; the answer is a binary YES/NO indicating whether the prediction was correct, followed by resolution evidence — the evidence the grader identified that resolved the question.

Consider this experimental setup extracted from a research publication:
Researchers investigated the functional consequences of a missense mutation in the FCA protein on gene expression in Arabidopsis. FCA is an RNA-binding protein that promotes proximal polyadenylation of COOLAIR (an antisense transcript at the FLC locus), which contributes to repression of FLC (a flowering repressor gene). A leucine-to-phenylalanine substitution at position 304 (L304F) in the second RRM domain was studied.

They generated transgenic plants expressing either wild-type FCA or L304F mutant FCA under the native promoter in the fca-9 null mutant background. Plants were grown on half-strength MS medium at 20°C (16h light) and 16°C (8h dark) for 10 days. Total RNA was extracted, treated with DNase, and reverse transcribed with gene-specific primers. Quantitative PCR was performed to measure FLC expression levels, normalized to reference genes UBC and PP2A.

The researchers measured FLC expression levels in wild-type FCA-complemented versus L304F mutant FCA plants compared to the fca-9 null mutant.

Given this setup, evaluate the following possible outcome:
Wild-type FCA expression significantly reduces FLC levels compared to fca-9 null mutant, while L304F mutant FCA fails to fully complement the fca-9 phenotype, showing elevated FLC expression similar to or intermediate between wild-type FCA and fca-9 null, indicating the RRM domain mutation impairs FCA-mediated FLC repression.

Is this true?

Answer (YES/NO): YES